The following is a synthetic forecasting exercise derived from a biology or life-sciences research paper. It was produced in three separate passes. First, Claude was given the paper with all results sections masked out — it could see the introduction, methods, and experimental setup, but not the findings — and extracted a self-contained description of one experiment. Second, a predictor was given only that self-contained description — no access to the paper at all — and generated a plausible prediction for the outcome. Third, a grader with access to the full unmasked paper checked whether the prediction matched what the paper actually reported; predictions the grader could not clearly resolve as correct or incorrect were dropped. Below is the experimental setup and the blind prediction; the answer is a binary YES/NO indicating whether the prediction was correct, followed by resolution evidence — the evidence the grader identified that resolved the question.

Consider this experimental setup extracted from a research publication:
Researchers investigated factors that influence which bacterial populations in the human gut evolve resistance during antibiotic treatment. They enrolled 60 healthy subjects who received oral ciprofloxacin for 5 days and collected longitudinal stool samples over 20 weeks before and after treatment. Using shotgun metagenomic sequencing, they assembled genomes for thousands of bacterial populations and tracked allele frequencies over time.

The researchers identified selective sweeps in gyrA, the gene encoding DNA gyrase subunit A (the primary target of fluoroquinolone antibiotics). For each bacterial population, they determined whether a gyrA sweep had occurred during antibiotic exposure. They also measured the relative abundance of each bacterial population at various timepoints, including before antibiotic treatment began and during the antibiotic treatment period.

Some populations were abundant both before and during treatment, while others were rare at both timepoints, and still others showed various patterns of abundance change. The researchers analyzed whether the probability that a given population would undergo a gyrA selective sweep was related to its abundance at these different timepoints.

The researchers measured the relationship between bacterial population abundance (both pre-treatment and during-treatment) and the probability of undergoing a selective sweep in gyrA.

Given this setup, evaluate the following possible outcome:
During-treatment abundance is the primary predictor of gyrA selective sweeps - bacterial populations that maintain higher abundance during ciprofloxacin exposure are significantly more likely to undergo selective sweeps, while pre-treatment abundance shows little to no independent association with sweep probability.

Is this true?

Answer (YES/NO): NO